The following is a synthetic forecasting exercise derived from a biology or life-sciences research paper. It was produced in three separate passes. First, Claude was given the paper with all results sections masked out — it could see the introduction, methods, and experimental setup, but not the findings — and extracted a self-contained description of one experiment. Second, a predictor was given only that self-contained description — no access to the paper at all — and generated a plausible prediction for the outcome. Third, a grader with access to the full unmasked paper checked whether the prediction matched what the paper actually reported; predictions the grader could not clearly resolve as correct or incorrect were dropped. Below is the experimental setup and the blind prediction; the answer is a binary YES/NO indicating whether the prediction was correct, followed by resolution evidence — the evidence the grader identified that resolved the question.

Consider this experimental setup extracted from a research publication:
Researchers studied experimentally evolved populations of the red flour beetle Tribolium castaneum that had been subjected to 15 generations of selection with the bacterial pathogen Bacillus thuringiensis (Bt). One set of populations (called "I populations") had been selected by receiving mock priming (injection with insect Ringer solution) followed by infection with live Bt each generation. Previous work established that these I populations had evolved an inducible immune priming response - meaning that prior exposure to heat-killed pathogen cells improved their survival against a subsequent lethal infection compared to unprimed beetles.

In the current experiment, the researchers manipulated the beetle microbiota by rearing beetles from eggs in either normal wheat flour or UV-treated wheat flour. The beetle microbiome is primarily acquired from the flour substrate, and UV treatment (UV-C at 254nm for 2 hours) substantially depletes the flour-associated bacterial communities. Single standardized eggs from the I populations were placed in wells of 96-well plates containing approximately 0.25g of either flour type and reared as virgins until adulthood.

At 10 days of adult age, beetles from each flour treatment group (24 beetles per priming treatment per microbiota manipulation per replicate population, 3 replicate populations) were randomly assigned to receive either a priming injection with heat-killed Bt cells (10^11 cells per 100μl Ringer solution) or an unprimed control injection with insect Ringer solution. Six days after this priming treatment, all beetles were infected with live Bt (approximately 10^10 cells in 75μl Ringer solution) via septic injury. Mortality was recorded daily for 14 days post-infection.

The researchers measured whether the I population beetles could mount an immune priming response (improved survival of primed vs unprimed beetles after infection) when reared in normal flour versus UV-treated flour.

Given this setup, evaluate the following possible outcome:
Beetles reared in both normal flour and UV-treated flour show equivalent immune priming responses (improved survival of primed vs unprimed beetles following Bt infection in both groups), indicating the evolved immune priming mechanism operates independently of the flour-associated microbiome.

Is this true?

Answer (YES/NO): NO